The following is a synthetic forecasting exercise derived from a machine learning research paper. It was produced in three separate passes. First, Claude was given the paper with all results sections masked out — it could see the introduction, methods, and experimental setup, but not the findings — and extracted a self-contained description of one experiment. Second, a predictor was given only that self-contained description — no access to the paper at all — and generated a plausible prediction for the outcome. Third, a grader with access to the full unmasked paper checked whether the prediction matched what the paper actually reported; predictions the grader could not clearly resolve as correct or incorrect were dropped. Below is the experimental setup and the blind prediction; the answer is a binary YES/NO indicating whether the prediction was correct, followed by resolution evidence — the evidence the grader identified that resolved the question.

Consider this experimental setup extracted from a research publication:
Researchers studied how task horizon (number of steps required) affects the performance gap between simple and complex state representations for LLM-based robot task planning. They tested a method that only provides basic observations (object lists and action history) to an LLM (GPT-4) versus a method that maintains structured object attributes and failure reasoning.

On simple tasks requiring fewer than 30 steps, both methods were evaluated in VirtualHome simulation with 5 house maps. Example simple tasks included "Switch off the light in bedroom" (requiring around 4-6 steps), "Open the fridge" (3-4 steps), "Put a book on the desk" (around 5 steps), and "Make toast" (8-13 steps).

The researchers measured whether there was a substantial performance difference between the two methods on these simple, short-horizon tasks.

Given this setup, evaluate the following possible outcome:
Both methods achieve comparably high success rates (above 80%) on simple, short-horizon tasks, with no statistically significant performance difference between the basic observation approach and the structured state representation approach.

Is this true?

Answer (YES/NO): NO